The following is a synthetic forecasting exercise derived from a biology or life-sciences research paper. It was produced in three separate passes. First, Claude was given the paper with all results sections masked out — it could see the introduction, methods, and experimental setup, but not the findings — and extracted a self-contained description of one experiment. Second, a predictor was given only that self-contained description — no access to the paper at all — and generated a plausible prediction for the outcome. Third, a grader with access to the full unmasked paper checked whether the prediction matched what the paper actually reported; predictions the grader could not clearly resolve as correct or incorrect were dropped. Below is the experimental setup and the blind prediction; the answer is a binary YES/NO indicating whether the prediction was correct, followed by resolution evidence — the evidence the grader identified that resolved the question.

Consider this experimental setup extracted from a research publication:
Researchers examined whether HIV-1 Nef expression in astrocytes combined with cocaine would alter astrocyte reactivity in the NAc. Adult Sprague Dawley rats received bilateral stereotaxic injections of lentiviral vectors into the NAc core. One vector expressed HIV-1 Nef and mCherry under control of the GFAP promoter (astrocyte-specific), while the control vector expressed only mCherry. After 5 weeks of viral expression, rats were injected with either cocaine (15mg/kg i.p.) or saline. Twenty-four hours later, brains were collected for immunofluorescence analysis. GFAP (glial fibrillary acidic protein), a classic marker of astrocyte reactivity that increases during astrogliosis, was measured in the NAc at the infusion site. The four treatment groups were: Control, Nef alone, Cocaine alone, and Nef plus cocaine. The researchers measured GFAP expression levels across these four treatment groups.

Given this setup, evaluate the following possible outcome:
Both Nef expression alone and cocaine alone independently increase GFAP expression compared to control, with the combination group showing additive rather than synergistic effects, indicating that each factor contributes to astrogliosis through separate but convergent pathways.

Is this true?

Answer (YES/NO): NO